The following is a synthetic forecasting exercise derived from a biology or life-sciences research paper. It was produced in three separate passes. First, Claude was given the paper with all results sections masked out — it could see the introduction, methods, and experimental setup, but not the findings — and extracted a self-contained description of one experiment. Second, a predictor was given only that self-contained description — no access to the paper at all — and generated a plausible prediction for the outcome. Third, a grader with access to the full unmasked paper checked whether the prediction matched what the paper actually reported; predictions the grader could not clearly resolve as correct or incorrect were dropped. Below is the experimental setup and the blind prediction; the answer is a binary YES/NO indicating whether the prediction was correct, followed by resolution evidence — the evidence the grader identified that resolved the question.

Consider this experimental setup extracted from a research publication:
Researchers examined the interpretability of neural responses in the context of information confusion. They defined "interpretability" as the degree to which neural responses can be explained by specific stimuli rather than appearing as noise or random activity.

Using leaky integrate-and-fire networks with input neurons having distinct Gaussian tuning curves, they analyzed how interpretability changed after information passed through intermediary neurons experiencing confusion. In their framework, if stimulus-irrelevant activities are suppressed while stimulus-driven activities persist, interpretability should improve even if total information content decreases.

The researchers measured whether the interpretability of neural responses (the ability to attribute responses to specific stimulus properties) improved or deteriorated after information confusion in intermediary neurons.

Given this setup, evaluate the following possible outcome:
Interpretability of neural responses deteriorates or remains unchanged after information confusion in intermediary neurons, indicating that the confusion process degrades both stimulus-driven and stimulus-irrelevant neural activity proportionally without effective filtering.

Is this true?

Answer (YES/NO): NO